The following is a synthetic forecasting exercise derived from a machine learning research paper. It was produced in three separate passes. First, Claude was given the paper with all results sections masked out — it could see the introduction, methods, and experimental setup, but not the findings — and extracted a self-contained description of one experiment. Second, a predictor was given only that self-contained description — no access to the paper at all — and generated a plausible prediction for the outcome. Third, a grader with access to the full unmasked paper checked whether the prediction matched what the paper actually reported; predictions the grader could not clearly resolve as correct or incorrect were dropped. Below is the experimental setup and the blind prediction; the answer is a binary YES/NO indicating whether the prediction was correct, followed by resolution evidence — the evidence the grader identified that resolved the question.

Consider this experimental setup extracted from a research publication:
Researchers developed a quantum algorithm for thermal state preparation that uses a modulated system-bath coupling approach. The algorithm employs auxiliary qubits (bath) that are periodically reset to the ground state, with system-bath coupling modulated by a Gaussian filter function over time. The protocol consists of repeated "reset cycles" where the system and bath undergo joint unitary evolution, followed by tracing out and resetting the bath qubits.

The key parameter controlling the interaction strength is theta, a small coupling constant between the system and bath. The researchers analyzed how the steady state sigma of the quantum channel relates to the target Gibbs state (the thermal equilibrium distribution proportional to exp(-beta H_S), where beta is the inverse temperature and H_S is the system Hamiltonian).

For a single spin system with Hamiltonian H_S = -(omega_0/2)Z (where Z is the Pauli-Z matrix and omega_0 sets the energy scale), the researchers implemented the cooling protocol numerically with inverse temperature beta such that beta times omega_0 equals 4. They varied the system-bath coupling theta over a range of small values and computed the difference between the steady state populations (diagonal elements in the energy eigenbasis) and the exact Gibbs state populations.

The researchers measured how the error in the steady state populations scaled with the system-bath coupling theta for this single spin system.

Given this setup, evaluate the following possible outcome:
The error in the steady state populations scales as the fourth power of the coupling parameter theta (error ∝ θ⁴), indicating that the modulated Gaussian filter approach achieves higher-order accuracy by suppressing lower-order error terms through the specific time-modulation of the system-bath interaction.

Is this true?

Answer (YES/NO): NO